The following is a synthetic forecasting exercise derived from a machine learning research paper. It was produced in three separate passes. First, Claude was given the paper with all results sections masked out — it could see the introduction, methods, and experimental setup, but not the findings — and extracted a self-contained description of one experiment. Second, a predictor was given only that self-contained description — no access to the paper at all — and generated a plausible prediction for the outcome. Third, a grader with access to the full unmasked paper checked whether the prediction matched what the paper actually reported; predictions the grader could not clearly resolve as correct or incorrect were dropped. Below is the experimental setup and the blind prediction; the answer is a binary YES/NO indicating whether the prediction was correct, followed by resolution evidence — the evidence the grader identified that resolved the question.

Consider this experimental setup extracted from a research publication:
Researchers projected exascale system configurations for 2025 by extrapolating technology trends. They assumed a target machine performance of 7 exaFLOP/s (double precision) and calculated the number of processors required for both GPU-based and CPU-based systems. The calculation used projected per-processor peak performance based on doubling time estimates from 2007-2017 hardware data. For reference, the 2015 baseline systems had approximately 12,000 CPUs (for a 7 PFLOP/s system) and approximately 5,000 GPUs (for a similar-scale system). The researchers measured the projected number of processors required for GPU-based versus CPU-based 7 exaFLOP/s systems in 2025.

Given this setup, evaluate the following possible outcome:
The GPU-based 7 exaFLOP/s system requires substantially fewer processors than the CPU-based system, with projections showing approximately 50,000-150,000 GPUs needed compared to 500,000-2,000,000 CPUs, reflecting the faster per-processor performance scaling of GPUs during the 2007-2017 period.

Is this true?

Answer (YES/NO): NO